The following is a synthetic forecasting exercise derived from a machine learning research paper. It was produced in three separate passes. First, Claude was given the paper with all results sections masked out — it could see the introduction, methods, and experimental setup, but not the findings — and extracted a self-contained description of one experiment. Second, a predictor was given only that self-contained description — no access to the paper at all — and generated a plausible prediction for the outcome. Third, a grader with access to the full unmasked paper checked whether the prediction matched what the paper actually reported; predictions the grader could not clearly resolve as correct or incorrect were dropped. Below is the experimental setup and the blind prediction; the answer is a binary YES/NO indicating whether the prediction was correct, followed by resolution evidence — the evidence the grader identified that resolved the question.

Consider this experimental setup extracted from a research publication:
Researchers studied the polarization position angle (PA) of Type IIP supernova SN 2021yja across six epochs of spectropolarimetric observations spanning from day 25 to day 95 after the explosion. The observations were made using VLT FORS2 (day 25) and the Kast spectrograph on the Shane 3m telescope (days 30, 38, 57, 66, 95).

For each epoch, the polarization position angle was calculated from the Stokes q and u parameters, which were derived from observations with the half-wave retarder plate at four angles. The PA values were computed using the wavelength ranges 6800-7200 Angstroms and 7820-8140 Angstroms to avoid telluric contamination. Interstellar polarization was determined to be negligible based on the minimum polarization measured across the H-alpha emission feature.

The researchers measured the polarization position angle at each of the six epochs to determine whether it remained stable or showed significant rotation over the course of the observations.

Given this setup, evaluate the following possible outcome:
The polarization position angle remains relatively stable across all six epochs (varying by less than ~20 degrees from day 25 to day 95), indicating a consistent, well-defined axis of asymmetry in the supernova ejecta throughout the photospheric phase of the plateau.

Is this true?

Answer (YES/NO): YES